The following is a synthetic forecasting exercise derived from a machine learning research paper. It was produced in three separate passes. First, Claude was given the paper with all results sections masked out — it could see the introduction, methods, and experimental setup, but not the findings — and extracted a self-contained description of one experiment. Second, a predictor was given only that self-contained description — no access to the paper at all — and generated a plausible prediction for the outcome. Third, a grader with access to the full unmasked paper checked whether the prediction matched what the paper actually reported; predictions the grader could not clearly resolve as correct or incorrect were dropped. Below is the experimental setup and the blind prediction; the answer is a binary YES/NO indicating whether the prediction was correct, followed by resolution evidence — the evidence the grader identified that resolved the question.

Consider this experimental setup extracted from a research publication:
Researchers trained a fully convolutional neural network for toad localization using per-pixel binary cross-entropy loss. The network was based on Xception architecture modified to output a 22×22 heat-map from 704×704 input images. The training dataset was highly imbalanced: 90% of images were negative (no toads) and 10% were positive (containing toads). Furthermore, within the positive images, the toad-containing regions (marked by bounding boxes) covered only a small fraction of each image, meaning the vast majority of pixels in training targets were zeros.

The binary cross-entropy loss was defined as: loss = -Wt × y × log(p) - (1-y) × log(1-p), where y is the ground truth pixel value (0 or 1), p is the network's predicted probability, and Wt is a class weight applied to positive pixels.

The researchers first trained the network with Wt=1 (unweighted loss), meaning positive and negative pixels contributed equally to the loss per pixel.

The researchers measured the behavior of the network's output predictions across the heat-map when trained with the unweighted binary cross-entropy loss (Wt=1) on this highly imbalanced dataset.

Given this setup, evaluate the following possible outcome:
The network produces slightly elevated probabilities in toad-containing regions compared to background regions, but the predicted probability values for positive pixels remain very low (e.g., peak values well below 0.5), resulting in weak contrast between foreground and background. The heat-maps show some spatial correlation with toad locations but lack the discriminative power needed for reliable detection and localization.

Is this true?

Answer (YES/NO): NO